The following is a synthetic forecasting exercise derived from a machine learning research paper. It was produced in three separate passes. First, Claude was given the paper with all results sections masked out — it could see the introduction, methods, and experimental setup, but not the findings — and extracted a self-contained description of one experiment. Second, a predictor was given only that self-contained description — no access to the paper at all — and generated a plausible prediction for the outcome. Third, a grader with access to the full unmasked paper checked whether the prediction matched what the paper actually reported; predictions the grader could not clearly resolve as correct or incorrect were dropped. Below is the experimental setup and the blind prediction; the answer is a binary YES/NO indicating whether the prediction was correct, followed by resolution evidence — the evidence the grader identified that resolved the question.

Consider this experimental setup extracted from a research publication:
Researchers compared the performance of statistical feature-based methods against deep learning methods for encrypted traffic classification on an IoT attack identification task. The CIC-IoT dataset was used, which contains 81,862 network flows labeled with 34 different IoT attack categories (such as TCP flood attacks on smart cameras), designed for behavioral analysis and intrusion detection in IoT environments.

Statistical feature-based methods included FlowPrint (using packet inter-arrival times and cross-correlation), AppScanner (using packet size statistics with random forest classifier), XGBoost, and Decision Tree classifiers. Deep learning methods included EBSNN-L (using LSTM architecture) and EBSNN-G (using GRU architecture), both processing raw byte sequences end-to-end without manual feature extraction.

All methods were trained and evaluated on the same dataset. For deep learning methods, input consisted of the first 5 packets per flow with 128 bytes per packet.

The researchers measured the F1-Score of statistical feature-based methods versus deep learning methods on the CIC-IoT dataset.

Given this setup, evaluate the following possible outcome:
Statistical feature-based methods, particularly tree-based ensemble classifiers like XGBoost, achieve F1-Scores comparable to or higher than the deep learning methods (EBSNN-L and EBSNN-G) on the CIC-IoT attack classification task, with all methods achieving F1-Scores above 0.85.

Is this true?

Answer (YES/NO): NO